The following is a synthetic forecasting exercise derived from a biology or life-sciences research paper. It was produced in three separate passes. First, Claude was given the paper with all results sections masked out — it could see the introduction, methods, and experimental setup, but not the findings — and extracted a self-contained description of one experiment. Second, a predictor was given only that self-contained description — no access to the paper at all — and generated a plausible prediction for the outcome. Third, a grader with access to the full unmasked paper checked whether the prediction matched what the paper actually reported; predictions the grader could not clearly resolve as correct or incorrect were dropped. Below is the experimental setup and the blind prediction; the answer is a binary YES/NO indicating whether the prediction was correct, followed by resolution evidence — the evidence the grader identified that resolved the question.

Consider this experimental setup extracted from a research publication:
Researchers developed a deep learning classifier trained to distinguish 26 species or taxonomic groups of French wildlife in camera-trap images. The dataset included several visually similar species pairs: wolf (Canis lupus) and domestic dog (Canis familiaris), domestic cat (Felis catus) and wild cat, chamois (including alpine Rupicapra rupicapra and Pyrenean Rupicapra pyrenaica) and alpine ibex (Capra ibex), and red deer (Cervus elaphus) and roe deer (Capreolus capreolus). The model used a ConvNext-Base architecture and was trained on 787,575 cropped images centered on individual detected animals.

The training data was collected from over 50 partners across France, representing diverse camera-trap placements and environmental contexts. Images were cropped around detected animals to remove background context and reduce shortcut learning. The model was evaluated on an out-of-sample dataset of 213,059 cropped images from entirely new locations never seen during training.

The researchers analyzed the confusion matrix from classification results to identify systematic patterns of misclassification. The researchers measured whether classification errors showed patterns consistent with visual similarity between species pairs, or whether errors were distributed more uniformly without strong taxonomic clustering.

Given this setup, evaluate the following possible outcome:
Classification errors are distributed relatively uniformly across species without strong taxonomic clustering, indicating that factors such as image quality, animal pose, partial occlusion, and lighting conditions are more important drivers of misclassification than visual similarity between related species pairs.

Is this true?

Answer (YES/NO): NO